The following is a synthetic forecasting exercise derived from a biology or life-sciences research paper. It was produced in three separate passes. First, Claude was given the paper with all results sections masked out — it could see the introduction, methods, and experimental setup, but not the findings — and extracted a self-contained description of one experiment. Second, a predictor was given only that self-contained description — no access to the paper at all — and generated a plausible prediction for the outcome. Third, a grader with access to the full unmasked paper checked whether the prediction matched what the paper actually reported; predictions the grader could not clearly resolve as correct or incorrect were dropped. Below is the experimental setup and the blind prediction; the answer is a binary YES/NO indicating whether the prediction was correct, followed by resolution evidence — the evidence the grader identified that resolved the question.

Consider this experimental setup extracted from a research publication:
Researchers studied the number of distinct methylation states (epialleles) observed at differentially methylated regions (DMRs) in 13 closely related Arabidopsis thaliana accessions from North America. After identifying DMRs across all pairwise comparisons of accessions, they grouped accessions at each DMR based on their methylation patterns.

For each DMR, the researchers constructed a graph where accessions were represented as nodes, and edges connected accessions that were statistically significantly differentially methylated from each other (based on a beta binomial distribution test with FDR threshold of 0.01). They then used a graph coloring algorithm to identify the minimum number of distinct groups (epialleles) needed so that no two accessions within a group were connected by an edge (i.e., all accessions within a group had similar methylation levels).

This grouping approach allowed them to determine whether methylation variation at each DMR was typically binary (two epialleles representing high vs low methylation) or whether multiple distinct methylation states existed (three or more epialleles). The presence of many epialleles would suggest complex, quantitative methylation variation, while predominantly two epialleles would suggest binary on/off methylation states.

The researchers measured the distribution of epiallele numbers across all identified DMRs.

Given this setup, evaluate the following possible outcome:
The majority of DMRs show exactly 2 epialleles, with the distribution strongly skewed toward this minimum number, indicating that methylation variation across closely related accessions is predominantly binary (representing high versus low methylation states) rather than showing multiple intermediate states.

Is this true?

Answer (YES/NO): YES